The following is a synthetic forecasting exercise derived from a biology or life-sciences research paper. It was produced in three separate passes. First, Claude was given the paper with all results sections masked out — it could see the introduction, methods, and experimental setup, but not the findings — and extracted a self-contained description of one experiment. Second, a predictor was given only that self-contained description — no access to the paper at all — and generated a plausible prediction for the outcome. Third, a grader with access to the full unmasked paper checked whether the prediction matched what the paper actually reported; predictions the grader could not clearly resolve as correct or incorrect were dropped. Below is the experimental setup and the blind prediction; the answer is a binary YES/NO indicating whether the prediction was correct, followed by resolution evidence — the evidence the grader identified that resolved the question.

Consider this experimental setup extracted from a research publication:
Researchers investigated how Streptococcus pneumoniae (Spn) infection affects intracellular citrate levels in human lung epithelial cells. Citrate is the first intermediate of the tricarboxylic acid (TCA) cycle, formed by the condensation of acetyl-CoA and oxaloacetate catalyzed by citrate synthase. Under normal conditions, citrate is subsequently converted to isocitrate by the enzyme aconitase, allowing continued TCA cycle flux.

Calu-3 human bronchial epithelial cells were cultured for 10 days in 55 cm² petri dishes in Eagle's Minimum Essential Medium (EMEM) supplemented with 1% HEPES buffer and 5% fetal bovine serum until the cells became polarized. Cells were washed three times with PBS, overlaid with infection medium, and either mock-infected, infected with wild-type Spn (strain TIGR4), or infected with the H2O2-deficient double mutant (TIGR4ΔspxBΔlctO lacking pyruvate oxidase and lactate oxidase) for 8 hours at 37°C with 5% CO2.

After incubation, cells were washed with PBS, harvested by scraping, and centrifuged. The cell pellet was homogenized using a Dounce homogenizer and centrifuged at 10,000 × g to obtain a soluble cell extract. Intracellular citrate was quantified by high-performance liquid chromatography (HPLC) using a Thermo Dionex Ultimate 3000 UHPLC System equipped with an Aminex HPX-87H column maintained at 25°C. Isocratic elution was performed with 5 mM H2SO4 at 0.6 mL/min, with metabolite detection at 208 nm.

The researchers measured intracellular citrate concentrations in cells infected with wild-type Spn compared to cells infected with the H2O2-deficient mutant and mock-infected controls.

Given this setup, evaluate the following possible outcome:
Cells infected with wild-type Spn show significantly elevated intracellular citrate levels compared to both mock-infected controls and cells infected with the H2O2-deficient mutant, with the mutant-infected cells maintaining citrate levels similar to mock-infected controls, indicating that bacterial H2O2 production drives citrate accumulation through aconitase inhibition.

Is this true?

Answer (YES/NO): YES